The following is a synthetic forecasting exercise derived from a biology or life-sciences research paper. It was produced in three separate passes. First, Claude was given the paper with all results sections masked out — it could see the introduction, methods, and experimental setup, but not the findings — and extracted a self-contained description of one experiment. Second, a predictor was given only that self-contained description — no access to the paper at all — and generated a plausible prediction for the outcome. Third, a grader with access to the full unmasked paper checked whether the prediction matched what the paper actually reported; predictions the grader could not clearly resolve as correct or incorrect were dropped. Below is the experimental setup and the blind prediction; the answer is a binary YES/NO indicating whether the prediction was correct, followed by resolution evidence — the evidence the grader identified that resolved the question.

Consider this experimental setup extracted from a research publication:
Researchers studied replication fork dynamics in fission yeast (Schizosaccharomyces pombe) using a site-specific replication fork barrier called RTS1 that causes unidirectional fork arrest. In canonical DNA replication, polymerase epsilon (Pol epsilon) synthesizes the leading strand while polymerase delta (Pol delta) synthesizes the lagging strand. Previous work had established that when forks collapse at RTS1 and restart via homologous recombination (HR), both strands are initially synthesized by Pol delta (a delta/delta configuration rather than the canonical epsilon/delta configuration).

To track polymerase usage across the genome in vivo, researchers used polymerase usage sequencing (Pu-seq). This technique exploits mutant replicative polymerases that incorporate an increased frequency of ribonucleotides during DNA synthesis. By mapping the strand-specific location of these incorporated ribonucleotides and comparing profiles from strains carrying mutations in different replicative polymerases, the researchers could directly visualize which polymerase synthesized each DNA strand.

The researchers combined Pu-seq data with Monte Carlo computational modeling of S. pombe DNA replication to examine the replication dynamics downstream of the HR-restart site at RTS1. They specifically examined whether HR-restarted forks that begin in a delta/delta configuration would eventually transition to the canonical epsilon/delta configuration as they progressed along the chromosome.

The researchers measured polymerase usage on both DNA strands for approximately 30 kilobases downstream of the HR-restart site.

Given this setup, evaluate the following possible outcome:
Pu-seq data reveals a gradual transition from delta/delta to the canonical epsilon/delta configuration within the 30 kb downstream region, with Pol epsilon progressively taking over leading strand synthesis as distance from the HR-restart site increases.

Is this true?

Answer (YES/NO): NO